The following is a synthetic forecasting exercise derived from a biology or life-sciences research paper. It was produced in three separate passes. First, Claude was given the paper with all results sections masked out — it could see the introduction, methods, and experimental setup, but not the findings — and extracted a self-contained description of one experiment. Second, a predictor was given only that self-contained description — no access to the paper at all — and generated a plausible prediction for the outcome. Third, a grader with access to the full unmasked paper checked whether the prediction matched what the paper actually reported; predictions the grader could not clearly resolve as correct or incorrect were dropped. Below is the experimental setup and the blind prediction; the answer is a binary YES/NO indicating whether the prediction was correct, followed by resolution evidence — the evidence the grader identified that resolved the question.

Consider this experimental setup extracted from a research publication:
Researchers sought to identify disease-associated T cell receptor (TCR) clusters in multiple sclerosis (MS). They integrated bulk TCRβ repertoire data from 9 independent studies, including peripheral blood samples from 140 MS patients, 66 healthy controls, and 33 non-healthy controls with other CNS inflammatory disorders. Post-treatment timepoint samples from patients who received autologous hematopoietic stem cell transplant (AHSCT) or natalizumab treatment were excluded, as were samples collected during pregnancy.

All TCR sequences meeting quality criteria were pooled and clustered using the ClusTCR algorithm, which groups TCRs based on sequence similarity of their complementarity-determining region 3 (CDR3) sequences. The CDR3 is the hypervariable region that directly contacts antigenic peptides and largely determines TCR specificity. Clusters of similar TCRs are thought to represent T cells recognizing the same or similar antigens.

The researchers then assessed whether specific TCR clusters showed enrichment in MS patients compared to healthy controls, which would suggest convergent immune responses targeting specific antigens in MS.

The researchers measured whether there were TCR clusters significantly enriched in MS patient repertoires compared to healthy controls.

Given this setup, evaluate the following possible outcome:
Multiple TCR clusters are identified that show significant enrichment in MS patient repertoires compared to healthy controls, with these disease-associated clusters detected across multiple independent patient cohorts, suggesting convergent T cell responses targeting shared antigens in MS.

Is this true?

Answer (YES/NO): NO